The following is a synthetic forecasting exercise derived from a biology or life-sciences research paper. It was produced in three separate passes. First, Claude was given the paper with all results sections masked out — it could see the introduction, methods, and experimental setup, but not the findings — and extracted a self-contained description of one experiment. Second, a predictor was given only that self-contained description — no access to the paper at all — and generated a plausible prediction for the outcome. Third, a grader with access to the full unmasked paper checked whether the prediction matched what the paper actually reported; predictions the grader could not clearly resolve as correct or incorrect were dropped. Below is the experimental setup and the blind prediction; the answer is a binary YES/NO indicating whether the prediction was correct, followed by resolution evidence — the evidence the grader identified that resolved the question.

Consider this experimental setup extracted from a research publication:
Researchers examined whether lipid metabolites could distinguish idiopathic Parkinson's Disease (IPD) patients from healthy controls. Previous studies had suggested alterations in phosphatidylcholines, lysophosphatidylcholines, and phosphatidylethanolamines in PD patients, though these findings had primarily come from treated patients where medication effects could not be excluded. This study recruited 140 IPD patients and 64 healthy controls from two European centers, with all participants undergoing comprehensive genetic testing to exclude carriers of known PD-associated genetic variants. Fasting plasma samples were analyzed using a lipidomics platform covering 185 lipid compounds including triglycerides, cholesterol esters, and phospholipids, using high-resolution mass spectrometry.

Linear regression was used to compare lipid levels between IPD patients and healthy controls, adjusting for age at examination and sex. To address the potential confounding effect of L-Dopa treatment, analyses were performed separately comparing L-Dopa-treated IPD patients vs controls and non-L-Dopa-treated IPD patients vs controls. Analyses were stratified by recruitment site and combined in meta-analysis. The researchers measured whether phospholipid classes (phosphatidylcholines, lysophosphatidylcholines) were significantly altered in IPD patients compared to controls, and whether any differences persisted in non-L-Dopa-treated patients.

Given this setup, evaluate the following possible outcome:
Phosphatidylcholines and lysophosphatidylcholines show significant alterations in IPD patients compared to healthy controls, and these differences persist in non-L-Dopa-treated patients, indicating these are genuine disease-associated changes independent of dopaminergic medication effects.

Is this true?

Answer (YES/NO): NO